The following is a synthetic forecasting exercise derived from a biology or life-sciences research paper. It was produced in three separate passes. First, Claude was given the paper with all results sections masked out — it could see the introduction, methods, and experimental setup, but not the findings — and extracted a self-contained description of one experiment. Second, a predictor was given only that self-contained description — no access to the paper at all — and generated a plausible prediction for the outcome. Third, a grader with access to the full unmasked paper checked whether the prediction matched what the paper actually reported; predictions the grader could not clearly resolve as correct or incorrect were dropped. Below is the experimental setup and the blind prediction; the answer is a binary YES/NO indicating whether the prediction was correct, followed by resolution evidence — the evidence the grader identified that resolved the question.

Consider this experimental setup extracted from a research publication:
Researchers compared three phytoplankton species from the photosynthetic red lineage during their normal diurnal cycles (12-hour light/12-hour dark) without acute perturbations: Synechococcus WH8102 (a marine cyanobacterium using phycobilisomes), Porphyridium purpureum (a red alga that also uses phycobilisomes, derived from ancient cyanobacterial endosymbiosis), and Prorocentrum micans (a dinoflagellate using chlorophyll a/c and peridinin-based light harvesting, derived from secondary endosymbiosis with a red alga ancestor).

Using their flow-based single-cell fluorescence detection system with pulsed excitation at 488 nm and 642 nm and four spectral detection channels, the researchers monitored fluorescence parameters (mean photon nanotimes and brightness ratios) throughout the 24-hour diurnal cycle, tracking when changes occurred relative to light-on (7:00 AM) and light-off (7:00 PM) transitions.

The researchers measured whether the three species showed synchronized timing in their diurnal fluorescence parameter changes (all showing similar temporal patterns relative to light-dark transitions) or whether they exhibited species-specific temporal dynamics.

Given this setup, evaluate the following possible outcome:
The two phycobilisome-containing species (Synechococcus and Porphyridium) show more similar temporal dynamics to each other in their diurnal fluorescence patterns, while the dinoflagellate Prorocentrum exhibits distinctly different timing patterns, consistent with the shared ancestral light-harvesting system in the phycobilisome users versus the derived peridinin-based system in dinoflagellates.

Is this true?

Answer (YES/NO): YES